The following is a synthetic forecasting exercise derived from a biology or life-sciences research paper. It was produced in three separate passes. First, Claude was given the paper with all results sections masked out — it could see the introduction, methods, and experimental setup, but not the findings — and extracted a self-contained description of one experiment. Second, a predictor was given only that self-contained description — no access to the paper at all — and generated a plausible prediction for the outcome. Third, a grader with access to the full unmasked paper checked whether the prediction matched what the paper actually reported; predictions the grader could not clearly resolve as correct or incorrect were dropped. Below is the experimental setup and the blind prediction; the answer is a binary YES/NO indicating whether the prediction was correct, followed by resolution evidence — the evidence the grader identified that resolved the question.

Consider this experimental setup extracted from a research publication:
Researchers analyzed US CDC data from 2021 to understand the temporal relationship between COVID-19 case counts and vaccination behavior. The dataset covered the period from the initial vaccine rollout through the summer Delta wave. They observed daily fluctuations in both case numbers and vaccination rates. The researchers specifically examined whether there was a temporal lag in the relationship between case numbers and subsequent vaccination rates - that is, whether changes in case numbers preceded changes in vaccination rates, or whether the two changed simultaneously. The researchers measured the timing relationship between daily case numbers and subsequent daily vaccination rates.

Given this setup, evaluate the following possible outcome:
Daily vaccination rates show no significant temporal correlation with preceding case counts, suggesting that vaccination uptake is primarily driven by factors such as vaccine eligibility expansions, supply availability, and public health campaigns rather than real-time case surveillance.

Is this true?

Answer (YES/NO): NO